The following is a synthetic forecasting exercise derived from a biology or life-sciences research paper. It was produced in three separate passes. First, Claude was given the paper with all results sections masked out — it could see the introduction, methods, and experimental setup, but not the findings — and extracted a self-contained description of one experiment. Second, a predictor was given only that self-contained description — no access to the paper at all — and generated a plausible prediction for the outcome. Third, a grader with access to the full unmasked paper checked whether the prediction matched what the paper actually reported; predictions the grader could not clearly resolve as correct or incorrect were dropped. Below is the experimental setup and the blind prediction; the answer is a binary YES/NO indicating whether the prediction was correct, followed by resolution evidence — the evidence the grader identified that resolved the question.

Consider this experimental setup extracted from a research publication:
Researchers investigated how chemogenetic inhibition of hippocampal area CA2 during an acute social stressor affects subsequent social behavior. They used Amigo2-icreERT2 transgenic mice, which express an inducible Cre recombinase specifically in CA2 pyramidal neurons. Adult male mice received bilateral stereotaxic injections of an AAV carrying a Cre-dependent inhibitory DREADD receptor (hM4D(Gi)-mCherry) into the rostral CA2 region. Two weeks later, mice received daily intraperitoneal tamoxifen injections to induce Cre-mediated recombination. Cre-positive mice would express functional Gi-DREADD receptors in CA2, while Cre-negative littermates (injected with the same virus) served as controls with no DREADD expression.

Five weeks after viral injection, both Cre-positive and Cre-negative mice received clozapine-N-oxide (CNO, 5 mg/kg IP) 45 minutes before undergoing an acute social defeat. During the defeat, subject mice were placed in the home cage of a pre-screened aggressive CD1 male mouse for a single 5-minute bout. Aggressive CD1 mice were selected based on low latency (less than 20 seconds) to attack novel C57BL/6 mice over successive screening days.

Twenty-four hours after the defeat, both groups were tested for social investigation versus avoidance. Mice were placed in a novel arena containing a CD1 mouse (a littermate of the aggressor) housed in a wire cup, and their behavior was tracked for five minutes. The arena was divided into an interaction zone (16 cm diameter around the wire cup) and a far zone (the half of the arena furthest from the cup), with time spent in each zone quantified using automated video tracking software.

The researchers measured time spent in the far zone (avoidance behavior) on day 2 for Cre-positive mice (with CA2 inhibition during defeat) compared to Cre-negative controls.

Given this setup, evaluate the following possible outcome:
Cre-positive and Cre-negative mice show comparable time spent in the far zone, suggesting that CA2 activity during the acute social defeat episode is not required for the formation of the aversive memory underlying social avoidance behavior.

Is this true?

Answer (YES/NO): NO